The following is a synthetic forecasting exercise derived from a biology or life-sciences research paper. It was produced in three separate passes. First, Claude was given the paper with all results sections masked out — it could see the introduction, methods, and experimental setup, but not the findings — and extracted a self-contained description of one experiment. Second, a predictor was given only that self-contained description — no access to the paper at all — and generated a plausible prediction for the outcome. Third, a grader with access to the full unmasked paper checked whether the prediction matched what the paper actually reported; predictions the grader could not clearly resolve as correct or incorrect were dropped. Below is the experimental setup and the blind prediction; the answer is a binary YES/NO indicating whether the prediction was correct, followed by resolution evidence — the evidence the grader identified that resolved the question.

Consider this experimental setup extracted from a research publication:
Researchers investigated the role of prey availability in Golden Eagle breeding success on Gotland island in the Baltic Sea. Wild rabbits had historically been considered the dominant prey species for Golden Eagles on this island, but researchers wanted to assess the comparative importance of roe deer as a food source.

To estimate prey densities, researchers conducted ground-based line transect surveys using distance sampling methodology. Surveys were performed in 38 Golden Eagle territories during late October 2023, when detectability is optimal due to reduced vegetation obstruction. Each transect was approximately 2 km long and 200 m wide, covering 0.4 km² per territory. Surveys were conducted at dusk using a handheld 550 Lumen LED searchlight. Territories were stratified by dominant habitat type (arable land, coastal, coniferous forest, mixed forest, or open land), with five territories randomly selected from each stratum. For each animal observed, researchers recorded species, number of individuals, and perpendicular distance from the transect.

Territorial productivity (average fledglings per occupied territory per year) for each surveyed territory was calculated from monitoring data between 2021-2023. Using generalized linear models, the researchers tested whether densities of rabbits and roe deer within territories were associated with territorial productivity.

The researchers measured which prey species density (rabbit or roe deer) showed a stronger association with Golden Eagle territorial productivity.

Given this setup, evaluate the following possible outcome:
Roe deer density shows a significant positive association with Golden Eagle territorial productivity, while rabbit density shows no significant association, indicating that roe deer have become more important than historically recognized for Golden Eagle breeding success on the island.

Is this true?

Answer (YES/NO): YES